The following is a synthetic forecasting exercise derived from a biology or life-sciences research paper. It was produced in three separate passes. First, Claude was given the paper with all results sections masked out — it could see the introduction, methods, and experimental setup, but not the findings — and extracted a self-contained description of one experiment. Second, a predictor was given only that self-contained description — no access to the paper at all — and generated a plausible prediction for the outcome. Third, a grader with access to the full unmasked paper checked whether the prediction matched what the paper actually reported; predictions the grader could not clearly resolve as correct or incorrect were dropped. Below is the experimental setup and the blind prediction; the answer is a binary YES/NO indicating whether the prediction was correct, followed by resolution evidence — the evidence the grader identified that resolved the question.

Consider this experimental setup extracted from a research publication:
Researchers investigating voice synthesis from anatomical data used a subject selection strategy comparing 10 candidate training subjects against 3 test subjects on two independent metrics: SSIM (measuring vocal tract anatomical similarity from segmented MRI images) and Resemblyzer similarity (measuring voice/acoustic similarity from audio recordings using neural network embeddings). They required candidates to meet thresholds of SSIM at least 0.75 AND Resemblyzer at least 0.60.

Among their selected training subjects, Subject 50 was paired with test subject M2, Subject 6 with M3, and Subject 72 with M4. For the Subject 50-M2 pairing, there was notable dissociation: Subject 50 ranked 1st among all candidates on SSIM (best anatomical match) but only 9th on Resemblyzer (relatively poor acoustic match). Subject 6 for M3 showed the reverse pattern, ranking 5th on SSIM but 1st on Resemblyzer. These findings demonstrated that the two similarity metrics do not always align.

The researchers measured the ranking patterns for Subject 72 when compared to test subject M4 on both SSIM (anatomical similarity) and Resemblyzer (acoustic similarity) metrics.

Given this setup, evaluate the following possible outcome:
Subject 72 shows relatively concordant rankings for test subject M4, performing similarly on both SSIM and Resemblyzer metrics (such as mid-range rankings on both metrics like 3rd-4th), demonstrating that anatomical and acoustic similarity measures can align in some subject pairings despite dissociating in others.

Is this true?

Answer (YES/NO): NO